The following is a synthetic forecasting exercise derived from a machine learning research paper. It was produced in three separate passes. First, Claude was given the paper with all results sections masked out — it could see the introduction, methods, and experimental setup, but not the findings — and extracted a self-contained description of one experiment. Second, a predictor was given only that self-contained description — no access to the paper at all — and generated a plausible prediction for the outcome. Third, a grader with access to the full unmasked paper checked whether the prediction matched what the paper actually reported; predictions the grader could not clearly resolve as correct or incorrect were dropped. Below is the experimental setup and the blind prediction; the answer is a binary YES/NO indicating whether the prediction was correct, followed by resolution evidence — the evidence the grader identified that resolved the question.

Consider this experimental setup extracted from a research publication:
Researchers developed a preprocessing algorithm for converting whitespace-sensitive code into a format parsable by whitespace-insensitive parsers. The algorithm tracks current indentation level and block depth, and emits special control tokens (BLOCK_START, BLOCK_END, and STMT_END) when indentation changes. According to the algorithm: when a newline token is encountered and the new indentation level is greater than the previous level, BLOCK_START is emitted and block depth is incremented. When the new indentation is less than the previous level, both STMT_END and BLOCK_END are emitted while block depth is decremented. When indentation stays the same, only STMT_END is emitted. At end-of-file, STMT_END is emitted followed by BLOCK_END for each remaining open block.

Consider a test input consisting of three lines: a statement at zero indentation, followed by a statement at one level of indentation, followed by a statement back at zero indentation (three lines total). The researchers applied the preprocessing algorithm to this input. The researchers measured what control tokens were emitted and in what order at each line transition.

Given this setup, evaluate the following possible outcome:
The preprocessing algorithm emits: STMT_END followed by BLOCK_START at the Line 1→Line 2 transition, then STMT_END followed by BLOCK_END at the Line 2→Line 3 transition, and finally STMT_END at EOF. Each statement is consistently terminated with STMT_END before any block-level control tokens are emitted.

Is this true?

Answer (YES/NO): NO